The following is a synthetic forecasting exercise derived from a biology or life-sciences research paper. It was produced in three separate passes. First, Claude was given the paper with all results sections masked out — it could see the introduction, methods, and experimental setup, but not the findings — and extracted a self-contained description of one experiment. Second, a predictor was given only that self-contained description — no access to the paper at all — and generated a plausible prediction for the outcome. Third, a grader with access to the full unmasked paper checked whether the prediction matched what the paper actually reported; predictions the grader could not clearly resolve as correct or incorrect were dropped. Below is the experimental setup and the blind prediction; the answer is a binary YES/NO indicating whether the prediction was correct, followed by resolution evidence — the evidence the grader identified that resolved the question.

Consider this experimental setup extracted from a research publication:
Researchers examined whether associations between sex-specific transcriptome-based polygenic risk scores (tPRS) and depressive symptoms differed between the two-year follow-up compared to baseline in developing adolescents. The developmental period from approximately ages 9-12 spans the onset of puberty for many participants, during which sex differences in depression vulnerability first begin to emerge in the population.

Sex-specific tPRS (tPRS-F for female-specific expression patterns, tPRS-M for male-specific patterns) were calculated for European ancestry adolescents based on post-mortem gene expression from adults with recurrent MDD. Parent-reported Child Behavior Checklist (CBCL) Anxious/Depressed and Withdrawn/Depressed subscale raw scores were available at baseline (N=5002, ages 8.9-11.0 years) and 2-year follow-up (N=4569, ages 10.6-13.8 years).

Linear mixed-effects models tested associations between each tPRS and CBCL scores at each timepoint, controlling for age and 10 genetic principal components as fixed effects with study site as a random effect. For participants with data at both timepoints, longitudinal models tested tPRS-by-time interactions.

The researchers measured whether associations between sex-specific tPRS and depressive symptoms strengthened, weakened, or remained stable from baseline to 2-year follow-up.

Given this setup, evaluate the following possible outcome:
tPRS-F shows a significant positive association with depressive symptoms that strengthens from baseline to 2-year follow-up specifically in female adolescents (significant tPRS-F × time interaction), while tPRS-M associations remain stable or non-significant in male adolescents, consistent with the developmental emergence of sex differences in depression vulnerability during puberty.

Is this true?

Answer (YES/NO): NO